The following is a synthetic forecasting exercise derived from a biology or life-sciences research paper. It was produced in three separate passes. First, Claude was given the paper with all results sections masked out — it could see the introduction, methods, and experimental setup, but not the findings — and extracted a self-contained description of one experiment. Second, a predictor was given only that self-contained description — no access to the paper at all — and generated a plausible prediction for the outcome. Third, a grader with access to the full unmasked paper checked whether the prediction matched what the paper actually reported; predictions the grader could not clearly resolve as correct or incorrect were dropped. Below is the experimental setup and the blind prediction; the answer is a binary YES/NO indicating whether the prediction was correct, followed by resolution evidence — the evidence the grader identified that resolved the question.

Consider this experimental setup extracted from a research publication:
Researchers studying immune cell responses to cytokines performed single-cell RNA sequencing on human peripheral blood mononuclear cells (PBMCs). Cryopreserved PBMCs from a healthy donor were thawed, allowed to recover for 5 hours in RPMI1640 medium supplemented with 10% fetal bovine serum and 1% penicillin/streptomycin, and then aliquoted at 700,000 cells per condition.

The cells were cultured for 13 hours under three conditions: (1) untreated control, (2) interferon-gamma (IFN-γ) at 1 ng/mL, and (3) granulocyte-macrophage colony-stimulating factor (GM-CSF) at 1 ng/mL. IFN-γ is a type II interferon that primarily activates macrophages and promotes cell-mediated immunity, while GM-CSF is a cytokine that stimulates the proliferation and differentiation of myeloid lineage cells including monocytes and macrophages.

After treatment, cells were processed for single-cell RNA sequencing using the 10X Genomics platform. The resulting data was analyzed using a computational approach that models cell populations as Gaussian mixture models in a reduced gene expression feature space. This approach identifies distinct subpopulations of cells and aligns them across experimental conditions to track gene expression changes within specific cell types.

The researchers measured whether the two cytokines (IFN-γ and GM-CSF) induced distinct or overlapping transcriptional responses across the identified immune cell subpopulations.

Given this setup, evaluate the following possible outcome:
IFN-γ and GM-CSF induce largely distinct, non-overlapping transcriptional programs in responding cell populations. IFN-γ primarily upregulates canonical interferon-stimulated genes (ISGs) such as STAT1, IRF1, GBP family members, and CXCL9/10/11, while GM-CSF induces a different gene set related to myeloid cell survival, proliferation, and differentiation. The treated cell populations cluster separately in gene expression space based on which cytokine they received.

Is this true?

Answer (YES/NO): NO